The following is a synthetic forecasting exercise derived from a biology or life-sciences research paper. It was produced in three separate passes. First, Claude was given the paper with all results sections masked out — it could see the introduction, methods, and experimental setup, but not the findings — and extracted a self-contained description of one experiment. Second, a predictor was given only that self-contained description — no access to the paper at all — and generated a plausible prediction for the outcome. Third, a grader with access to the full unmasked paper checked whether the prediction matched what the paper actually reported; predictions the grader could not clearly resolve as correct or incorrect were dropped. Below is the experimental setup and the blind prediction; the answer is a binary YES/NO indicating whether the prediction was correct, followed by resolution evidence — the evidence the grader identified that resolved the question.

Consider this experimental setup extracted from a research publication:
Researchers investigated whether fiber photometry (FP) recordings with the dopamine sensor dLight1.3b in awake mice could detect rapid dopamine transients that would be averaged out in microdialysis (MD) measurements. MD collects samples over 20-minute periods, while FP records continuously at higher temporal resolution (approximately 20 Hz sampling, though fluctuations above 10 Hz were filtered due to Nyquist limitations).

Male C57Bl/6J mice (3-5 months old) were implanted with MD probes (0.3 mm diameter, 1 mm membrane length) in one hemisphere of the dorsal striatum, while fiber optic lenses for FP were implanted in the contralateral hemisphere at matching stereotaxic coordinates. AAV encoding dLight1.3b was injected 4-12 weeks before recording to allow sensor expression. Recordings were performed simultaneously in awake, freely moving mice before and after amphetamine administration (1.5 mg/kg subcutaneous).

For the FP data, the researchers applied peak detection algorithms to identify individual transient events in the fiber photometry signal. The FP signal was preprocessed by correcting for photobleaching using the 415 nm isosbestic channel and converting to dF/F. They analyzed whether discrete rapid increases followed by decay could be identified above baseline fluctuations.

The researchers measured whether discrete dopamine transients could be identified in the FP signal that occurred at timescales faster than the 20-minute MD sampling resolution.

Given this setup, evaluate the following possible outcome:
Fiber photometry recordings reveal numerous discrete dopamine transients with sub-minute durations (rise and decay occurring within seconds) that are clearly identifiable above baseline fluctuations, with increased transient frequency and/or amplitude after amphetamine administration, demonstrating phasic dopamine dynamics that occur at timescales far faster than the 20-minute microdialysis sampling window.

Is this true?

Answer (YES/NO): YES